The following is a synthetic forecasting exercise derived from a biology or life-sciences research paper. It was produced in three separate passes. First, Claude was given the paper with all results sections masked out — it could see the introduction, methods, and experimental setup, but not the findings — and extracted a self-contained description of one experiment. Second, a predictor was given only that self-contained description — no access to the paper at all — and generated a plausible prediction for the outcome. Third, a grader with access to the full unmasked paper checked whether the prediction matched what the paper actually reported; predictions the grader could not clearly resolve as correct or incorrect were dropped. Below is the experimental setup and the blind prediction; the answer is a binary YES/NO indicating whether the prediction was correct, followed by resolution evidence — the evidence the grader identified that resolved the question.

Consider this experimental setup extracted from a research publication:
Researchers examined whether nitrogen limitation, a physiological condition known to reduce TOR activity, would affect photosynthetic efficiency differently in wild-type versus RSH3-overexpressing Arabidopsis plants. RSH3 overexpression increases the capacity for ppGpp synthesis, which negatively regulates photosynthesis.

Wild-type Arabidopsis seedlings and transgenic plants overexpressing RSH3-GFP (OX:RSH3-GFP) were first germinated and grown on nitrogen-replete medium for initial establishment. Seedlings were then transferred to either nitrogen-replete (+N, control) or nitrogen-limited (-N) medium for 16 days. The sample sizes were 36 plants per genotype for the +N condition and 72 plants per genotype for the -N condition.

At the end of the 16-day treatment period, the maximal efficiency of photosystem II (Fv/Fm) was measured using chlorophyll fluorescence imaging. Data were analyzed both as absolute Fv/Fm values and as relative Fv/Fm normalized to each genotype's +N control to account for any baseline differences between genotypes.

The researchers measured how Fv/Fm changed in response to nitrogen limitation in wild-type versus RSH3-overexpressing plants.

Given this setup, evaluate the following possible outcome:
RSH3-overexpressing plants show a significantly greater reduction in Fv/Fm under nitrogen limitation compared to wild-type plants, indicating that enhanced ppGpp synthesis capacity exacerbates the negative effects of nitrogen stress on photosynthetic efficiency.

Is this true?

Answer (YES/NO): YES